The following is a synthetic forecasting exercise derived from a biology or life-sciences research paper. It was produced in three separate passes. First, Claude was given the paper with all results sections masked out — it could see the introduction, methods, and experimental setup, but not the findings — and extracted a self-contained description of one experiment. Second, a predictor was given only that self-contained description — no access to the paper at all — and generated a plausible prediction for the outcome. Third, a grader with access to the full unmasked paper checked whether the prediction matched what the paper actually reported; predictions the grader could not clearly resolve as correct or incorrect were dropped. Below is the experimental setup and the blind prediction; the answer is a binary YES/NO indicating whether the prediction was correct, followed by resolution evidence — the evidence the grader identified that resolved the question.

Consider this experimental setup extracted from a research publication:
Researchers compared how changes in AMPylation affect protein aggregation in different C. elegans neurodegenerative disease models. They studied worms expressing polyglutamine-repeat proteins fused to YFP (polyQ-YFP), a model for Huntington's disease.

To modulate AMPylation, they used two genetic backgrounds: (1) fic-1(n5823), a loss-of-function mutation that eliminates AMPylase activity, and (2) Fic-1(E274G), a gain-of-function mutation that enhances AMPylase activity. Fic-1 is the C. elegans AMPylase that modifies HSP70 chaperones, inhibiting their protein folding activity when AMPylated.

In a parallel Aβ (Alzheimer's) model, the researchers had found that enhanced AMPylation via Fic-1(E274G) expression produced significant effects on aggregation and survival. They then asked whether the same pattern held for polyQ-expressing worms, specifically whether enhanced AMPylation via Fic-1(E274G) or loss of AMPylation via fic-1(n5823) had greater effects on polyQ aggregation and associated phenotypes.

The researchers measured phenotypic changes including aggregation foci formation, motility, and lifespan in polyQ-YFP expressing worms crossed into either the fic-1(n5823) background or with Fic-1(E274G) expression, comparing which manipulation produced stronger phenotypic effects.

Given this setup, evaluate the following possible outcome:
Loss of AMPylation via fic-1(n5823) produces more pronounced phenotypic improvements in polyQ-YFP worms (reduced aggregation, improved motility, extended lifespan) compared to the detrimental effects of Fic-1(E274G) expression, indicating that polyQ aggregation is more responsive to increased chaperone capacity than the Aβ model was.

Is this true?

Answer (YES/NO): NO